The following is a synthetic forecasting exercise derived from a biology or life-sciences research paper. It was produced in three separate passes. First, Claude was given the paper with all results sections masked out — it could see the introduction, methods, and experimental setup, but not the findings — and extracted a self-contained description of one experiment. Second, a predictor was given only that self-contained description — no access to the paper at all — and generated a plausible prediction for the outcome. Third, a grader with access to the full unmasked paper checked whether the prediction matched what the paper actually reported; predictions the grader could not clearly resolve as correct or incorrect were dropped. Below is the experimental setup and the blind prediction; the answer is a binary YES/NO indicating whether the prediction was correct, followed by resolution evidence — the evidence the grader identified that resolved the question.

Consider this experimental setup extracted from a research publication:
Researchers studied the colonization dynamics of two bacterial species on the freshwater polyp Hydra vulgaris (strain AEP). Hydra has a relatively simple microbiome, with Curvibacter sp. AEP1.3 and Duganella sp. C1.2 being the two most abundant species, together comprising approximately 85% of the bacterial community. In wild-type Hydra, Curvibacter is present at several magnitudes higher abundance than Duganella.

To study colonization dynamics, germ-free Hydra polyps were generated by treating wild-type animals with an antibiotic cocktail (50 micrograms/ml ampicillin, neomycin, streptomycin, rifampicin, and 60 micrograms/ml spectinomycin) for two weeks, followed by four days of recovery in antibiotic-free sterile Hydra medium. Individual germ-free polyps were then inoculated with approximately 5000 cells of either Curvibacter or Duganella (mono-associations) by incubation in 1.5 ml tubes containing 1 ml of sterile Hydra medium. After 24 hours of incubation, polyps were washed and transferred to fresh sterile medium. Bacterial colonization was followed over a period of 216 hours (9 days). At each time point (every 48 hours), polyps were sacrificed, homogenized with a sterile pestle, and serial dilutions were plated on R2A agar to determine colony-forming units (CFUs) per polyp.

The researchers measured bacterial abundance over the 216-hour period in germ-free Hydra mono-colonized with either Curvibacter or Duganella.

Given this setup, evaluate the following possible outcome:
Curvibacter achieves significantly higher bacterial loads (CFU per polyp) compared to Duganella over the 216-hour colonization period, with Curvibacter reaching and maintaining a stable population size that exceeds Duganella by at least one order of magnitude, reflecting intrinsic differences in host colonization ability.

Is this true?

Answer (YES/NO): NO